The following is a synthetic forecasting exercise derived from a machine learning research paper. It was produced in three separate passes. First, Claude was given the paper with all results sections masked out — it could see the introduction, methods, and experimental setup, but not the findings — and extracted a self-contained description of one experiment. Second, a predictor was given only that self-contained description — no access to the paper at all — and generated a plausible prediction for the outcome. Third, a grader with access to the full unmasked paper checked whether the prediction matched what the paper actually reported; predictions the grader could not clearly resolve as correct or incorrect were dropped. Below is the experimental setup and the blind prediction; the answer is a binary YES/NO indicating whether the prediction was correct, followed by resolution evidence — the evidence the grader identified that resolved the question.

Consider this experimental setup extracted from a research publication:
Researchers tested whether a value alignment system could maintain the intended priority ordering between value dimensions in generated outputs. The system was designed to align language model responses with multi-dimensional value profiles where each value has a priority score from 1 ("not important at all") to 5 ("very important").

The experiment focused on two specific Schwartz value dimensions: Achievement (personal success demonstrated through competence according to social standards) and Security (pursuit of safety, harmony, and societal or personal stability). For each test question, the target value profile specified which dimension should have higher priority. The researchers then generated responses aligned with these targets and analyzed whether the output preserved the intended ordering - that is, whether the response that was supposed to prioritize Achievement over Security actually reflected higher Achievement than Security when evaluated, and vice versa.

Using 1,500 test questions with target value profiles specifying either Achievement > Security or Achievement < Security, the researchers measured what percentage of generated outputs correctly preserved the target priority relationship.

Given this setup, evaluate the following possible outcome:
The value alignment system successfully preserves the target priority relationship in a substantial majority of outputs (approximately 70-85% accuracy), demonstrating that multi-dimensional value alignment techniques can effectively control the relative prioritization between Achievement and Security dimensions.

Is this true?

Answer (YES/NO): NO